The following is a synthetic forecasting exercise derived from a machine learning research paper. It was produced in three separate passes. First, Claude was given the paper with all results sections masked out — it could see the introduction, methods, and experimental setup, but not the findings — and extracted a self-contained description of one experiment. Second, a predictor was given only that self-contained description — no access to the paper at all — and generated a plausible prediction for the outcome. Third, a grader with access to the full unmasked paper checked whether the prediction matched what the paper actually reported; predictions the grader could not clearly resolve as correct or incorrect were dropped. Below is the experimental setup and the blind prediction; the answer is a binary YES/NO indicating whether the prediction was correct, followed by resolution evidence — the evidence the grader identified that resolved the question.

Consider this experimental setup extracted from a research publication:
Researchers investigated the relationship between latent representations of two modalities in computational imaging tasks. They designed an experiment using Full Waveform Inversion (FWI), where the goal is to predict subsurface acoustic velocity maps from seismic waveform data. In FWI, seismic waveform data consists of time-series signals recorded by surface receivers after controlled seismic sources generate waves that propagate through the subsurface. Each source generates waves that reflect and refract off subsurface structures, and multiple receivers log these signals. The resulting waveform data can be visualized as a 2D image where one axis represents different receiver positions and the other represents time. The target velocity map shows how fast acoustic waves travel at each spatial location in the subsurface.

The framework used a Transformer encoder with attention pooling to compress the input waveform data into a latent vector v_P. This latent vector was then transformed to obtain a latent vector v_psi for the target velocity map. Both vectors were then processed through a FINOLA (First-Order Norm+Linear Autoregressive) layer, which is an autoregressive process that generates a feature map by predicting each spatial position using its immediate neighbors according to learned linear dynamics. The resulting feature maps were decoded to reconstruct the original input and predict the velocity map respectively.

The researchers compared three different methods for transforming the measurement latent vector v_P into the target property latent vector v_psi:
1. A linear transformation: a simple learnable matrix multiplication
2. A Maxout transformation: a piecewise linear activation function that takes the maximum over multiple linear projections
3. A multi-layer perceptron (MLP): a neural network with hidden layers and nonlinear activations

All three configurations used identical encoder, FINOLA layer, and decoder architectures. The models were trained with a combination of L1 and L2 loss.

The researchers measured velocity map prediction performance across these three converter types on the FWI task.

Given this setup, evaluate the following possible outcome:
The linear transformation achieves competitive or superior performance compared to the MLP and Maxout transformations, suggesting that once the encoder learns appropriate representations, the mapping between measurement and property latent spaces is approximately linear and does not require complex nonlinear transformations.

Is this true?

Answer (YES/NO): YES